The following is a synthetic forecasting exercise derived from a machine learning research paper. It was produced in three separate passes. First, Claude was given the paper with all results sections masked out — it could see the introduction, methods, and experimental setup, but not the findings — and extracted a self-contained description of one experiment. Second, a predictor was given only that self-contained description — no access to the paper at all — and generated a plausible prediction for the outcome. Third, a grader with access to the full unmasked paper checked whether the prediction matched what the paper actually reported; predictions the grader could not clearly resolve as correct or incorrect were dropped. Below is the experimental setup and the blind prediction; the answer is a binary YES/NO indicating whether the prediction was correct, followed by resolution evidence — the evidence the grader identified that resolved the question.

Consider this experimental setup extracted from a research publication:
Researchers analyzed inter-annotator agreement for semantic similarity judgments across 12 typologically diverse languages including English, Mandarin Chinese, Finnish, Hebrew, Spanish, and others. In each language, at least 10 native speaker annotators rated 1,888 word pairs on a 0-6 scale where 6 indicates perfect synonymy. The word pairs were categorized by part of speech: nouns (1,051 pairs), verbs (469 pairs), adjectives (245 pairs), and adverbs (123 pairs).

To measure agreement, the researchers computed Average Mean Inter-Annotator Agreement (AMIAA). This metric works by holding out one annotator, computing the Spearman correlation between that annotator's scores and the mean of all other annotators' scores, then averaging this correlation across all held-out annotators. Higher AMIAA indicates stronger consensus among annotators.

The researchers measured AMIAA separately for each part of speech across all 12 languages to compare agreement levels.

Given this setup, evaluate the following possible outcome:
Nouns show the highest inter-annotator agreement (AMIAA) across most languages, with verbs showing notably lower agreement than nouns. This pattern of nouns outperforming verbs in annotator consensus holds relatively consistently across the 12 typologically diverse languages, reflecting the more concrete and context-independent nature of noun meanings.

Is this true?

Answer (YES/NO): NO